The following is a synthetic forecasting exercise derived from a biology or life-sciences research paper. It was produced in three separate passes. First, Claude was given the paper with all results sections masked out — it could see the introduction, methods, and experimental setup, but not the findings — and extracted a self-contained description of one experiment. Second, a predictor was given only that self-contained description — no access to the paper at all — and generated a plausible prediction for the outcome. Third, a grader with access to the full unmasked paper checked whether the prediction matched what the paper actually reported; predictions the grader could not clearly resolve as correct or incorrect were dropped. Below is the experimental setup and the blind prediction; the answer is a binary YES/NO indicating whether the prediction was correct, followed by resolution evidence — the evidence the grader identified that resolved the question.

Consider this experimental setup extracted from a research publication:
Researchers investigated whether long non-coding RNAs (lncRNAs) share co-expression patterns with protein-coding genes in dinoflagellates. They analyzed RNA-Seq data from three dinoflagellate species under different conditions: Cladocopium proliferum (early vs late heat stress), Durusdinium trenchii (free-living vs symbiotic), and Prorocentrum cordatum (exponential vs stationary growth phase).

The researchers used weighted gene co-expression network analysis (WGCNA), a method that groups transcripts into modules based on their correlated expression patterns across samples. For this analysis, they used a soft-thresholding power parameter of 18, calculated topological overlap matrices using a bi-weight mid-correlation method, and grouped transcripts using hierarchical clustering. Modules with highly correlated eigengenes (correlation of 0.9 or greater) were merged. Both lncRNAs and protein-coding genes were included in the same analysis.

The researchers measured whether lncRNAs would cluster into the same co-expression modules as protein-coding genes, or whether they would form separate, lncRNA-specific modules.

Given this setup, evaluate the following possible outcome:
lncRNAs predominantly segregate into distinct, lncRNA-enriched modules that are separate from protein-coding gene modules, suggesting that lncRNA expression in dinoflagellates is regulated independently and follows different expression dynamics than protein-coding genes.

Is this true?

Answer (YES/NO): NO